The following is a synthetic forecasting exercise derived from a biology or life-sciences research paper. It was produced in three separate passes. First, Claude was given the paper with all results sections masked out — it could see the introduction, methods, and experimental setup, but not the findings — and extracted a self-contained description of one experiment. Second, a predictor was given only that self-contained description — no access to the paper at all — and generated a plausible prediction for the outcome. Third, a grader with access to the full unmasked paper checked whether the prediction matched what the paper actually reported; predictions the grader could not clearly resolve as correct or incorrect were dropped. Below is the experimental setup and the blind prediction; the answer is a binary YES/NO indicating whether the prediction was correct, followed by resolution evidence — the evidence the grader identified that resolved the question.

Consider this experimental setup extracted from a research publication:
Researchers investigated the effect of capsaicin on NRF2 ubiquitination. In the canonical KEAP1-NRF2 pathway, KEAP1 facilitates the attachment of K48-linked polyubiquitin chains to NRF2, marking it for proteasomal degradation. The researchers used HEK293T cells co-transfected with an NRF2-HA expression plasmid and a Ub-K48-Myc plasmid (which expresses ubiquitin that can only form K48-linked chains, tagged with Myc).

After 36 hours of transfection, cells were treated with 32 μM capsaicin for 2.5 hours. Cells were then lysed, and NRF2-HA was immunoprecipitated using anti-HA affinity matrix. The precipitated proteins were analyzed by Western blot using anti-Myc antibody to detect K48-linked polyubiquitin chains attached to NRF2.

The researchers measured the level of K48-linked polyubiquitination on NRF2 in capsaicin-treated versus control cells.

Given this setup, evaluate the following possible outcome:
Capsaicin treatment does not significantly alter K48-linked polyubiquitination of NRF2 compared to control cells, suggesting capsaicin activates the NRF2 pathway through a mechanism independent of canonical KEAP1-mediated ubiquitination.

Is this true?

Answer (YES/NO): NO